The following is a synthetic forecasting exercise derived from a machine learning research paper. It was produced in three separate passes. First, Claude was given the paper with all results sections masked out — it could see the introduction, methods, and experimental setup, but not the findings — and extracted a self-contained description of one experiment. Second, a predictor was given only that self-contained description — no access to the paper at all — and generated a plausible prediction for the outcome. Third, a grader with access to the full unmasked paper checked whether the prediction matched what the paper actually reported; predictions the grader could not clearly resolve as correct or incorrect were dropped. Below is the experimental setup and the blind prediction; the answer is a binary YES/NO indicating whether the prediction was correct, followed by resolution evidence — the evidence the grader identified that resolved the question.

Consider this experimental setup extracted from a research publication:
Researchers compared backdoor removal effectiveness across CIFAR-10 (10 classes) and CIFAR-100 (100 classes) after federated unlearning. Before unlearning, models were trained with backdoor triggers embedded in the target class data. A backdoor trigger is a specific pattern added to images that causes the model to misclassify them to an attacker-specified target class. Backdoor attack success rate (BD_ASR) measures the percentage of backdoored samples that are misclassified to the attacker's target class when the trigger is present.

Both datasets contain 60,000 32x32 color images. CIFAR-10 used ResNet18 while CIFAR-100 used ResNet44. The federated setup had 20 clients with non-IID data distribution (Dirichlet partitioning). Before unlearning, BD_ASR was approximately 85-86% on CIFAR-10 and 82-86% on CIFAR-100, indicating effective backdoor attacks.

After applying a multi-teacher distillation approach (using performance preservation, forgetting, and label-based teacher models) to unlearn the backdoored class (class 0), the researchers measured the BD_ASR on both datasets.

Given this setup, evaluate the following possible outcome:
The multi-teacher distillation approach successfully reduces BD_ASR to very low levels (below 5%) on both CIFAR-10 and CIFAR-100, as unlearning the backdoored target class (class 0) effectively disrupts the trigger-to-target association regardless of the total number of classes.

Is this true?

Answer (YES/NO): YES